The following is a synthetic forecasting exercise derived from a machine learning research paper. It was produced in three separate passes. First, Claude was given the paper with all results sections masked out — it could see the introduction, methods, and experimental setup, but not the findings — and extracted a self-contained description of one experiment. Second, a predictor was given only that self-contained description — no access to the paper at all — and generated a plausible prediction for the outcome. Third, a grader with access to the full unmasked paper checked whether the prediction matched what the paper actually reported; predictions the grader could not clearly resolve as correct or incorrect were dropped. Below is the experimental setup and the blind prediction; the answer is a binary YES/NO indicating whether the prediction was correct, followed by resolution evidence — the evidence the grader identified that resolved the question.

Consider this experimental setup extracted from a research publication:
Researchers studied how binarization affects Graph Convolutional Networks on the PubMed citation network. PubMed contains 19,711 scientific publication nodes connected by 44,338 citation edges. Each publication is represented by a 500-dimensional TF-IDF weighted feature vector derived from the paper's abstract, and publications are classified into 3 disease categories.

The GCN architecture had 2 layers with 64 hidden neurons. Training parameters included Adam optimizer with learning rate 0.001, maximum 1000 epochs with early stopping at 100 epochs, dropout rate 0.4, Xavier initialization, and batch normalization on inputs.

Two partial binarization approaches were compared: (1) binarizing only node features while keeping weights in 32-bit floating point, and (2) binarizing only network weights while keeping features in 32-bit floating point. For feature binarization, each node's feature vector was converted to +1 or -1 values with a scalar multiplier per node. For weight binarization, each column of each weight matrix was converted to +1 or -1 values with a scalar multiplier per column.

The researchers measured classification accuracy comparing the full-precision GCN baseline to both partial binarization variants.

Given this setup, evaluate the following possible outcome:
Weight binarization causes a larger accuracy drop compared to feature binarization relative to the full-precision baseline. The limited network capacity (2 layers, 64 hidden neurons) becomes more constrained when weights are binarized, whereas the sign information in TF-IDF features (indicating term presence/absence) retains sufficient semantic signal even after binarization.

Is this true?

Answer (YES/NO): YES